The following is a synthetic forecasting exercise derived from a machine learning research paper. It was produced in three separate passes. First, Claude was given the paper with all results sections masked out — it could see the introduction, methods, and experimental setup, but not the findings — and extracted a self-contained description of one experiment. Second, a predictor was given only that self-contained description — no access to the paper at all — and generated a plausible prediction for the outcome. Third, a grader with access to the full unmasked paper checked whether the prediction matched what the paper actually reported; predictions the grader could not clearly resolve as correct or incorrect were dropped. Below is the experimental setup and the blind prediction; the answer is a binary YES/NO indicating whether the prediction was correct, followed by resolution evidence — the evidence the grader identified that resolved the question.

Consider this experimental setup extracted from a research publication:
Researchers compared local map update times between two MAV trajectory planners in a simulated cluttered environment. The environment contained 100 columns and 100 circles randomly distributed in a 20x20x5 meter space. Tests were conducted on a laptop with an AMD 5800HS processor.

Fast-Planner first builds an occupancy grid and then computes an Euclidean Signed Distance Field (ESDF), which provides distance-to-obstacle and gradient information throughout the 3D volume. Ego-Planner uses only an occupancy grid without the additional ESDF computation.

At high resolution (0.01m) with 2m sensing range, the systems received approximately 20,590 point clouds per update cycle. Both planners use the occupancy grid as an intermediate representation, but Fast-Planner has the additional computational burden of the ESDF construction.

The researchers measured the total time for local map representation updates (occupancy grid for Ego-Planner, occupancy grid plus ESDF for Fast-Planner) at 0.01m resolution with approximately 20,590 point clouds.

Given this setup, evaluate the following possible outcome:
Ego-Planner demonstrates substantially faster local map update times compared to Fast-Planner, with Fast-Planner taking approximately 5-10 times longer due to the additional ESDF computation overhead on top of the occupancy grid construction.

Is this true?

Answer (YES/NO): YES